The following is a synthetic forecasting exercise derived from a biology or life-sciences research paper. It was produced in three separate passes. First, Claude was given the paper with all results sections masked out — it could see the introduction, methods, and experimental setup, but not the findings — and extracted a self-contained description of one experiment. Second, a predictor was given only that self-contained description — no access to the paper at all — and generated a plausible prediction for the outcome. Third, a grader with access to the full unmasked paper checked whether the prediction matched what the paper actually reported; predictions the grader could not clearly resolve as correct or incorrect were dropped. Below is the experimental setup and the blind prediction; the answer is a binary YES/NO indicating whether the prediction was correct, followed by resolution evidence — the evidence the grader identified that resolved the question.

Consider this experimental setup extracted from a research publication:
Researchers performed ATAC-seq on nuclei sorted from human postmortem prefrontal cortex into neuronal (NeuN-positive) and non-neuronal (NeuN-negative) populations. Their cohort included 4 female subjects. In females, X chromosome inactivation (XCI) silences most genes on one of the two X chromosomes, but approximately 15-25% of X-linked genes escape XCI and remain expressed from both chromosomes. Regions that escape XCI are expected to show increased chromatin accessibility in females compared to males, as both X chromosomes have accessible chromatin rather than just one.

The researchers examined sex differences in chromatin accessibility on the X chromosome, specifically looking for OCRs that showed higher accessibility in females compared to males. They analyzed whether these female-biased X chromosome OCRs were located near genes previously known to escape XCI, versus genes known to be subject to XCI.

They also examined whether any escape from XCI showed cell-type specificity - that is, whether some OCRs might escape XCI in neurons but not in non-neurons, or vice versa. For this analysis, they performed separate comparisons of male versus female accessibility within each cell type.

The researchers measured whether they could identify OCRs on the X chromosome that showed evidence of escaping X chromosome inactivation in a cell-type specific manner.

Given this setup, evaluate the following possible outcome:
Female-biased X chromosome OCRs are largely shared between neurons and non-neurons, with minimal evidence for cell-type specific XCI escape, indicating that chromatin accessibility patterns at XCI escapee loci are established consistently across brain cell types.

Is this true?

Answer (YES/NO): NO